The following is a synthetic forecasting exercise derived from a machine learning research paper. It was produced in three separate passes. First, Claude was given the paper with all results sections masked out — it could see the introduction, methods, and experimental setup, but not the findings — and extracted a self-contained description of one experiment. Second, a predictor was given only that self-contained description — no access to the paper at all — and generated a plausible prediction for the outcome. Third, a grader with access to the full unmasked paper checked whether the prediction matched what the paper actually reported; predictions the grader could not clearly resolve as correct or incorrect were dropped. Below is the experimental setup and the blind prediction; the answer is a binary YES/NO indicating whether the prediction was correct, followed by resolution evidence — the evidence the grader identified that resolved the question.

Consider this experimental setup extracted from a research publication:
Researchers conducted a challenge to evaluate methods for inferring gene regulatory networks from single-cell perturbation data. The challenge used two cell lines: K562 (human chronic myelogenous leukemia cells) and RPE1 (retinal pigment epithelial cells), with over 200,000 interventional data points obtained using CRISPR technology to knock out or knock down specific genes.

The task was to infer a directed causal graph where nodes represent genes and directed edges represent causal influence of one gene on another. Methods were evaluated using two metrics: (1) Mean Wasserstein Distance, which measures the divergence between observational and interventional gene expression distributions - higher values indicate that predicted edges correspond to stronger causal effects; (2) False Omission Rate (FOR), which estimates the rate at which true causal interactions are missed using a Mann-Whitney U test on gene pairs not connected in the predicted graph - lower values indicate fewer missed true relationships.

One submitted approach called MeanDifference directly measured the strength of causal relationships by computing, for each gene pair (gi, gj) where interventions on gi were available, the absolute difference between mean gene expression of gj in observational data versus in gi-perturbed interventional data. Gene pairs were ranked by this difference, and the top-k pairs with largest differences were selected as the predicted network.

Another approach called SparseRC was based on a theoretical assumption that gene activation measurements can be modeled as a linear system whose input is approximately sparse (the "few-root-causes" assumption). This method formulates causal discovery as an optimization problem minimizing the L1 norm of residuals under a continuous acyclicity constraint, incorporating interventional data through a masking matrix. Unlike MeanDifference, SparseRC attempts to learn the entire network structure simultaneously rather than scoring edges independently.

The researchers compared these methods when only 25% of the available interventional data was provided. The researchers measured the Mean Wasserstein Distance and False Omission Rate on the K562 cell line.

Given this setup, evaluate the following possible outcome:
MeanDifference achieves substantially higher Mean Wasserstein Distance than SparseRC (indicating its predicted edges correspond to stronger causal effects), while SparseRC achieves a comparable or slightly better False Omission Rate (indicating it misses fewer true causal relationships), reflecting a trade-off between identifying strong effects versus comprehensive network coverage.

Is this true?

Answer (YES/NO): YES